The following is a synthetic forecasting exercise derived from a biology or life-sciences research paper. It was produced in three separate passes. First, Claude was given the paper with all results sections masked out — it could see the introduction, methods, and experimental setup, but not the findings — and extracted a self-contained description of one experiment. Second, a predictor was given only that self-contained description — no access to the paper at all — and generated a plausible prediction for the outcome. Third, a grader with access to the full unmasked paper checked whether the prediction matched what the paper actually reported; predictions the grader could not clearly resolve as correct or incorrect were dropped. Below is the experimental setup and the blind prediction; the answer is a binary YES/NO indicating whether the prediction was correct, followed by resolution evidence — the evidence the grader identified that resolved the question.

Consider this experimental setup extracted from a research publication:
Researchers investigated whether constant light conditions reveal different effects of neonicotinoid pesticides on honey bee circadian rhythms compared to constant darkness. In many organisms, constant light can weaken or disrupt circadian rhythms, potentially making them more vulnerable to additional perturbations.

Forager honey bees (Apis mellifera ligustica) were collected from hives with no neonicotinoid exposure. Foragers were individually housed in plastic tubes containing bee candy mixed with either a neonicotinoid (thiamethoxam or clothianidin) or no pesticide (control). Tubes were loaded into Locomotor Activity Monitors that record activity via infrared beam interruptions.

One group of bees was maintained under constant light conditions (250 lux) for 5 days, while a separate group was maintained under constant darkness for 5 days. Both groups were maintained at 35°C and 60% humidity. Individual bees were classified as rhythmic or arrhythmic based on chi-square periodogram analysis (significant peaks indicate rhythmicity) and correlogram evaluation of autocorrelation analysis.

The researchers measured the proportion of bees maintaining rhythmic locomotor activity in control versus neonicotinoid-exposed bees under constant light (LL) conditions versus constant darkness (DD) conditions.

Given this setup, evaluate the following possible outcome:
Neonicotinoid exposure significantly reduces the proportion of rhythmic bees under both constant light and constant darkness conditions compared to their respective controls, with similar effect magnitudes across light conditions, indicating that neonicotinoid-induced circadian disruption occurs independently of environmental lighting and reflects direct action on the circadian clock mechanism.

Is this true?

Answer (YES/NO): NO